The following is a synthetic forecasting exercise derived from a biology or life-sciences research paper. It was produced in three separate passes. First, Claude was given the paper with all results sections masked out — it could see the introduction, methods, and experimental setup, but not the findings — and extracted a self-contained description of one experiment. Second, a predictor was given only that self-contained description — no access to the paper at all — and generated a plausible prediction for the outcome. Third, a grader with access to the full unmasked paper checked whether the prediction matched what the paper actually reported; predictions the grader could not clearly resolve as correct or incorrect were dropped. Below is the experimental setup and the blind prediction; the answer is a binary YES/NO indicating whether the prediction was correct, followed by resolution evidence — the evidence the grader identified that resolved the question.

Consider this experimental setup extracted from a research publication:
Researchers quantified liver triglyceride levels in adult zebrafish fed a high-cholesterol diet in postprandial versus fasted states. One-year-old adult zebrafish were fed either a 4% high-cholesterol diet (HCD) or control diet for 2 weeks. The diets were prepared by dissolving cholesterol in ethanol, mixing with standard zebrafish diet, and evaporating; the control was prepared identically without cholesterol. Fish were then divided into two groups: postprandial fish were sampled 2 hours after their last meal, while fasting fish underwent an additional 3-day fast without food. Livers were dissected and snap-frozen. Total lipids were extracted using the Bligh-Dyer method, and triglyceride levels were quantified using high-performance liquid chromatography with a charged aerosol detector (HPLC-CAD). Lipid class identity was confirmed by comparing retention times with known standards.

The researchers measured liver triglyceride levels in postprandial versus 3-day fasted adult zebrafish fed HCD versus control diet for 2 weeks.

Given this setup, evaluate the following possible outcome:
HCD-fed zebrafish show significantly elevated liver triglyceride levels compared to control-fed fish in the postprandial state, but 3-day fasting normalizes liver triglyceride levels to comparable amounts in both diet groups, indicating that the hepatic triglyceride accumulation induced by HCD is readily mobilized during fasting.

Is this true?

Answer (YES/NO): NO